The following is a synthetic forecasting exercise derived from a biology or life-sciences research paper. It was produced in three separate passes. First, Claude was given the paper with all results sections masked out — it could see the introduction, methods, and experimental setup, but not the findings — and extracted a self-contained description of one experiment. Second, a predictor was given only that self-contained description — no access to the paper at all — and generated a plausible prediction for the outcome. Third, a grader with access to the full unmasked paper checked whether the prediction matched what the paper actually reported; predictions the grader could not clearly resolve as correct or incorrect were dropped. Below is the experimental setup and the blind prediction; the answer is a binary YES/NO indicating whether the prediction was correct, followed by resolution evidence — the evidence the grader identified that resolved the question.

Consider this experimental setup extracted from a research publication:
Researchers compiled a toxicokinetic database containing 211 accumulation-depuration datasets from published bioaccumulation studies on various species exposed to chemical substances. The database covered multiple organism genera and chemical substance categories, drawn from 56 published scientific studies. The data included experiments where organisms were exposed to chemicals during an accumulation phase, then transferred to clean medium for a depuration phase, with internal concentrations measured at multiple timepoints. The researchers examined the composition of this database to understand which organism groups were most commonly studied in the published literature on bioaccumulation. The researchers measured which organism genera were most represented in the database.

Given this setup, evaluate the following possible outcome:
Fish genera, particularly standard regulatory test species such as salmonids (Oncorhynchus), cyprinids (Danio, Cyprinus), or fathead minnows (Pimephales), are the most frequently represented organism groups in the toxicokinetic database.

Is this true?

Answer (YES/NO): NO